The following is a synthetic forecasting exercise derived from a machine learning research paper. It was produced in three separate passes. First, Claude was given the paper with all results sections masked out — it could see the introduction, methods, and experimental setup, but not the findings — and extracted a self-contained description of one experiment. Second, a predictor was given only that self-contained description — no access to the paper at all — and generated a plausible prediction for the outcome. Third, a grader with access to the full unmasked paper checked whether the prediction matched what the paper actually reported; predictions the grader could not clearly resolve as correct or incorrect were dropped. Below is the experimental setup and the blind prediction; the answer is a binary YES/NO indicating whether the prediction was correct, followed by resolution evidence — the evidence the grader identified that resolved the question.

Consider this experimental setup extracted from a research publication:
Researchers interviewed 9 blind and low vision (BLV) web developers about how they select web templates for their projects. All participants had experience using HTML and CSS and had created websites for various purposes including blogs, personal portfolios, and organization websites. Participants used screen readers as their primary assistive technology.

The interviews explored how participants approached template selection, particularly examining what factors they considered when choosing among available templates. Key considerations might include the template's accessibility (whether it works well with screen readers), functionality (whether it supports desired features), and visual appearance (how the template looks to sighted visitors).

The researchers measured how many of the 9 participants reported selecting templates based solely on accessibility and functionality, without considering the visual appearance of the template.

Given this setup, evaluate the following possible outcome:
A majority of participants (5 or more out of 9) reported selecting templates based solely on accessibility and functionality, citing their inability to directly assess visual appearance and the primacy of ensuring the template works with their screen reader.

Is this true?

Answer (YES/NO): YES